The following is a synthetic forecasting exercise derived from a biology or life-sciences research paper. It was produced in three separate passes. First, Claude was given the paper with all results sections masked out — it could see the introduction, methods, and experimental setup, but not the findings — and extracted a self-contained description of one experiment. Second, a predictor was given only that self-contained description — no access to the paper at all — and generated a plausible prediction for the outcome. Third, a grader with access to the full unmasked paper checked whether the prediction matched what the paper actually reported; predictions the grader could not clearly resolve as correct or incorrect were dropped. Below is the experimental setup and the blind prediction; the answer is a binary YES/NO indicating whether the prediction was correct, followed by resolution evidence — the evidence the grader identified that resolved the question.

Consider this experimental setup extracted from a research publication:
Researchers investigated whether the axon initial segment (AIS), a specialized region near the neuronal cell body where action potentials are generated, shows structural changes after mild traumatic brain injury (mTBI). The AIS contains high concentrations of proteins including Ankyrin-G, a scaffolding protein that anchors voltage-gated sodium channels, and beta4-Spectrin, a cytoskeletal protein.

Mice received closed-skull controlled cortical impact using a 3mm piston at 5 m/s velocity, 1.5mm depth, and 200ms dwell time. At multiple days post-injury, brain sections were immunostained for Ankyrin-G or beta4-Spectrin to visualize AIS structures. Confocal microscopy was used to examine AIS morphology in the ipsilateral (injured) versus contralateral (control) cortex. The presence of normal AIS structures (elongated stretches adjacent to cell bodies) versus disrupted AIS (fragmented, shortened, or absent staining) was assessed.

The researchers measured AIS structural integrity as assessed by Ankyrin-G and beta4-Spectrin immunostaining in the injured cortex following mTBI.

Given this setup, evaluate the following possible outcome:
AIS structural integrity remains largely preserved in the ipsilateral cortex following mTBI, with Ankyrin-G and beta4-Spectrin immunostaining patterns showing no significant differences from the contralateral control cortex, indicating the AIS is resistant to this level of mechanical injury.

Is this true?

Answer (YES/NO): NO